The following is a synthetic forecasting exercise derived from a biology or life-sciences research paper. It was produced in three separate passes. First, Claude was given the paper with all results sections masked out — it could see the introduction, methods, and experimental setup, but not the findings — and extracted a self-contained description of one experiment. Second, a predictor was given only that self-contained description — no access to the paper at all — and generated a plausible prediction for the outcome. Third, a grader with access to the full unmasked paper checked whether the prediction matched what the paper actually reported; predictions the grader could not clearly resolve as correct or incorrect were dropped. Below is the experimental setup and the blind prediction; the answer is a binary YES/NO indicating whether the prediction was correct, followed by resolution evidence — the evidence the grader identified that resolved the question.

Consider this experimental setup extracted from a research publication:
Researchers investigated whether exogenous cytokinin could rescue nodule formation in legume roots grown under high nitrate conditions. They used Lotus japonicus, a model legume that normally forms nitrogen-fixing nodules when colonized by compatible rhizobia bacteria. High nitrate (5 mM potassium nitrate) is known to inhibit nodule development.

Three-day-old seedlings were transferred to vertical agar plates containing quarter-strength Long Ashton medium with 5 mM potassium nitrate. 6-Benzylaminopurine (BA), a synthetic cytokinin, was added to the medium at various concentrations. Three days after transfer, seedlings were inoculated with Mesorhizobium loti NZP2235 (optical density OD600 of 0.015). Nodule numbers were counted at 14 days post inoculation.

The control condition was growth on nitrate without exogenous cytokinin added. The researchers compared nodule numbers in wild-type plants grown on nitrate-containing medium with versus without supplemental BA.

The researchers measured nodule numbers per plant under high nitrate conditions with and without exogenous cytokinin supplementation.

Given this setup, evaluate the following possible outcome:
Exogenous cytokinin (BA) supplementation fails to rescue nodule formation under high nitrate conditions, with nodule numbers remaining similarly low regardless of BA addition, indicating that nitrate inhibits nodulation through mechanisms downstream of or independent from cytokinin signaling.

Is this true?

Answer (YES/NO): NO